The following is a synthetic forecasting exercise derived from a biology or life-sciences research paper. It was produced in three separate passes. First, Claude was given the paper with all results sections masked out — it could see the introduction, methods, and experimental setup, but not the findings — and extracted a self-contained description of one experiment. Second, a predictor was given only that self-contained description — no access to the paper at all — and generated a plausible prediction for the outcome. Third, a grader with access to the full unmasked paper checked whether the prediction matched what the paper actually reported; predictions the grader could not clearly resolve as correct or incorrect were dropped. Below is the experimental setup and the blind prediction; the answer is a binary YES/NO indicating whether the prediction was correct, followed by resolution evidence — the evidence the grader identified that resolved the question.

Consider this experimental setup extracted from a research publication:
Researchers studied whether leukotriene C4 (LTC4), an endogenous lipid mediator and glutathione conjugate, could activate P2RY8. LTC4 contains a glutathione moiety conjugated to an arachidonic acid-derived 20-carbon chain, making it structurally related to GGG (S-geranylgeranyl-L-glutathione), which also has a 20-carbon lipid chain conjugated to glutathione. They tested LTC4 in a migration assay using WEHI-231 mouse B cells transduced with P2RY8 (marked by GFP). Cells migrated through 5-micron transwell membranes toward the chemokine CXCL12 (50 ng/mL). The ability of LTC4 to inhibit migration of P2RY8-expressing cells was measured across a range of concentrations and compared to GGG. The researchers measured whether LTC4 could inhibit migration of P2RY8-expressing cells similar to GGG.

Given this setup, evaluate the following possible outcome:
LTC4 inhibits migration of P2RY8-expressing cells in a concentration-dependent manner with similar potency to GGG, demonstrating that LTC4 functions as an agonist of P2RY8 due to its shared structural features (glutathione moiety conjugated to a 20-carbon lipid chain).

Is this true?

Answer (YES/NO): NO